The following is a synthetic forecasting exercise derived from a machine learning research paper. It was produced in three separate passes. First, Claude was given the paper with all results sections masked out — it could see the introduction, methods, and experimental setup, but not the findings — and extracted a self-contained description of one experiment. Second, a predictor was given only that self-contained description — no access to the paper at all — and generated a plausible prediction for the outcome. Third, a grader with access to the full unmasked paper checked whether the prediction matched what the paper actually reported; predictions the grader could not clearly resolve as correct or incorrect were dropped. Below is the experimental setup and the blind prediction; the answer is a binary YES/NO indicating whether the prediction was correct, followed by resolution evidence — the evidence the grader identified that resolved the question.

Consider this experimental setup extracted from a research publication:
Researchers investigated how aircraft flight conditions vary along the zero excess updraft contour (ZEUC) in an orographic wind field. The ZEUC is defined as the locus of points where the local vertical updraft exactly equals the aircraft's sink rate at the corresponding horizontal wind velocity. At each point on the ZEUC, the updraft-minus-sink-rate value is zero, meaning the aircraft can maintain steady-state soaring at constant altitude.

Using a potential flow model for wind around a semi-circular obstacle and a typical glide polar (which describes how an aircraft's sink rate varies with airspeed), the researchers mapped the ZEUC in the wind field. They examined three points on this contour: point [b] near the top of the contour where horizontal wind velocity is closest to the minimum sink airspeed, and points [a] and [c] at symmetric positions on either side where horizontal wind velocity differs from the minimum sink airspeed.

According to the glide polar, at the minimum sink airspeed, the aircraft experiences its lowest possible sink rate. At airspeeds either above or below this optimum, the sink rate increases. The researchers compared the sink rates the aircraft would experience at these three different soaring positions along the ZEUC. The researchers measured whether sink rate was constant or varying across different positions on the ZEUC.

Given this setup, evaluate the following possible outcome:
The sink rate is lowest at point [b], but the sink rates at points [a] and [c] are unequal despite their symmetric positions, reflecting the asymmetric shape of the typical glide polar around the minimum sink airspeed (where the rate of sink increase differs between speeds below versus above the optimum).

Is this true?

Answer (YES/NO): NO